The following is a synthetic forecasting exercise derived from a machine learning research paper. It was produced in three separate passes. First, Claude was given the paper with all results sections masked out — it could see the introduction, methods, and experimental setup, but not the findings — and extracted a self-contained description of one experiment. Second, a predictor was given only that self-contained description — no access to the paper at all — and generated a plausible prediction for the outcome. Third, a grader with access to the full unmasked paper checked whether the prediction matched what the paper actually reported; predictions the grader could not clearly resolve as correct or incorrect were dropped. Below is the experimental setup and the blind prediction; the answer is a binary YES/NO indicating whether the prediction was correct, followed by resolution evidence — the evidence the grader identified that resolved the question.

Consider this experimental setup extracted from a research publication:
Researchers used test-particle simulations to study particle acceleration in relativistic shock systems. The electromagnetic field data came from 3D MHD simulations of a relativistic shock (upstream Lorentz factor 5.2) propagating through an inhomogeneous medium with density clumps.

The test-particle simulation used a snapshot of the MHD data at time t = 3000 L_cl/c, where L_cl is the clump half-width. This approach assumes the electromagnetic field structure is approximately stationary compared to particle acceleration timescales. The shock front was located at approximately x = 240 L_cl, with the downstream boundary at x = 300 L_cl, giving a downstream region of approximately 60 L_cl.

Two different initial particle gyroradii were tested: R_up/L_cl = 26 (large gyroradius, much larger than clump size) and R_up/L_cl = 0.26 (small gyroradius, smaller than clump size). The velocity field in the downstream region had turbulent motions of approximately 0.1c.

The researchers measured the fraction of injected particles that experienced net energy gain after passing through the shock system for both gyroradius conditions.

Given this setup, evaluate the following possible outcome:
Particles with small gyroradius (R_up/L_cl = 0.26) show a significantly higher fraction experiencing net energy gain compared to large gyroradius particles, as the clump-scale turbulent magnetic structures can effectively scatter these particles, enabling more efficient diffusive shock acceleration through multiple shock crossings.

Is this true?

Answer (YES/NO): NO